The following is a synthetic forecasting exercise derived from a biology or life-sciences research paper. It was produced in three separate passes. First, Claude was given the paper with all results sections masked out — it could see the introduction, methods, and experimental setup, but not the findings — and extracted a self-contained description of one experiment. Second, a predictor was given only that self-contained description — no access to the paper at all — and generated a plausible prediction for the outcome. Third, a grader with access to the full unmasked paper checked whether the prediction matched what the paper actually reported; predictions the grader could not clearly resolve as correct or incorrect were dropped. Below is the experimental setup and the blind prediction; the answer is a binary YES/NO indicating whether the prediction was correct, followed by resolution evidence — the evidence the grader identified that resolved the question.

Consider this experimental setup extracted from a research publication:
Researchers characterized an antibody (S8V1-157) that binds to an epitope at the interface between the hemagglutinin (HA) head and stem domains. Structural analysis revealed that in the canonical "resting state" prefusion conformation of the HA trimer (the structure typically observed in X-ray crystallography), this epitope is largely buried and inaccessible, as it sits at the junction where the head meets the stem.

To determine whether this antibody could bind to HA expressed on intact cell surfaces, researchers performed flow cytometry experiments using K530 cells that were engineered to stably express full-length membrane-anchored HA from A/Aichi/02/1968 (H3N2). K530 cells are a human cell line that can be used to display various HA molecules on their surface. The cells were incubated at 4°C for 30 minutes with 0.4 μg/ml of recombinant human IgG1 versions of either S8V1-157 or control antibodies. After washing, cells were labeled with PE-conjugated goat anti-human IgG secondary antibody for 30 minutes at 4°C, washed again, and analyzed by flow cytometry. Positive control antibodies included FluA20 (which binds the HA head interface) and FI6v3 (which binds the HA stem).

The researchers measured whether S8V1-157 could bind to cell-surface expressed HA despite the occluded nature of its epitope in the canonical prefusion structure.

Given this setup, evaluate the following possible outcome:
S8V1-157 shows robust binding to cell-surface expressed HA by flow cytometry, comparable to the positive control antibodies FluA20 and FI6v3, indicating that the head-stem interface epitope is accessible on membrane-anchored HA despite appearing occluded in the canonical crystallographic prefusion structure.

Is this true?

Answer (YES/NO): NO